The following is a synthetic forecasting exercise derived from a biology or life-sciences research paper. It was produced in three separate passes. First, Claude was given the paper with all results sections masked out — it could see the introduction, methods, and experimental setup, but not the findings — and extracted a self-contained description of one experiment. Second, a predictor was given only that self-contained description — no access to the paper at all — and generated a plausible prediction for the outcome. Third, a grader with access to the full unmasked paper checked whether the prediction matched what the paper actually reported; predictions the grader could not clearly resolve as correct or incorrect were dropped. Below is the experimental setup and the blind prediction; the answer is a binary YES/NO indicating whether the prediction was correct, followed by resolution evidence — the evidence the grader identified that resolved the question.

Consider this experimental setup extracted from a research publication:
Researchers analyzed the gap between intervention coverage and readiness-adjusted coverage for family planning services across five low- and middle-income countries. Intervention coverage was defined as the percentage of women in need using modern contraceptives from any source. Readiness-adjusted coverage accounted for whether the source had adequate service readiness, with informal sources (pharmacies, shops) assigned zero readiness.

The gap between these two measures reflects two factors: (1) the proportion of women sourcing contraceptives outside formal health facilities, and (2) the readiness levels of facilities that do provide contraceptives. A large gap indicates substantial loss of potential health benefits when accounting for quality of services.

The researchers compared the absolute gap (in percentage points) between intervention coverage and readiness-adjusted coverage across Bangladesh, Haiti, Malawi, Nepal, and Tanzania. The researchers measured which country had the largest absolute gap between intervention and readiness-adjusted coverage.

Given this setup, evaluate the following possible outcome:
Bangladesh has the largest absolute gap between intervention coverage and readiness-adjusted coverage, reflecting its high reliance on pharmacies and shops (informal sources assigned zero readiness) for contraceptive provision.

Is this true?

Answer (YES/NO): YES